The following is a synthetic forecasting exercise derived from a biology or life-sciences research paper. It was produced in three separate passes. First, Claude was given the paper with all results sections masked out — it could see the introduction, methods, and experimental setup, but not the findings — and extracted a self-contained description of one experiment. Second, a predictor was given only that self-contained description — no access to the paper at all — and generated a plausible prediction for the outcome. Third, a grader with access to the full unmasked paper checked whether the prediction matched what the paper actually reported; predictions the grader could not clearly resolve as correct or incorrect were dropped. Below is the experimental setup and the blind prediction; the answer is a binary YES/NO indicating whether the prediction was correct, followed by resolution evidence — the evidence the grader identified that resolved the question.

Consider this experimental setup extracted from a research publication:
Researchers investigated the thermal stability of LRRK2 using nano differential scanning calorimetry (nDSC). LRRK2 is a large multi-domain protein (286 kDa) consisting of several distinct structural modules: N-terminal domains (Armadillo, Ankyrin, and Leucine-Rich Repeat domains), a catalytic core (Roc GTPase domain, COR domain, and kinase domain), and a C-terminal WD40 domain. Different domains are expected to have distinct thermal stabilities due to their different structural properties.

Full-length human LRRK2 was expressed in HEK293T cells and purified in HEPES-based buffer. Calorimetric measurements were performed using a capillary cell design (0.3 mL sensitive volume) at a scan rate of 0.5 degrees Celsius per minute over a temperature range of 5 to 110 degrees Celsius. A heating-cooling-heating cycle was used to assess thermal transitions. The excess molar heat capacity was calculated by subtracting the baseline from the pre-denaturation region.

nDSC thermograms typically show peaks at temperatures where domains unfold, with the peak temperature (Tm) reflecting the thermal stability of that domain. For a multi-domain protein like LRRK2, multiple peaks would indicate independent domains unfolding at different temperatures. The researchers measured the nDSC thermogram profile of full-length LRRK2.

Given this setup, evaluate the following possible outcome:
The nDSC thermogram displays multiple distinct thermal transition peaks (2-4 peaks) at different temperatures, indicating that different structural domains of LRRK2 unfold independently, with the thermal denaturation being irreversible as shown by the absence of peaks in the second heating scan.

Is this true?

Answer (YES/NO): NO